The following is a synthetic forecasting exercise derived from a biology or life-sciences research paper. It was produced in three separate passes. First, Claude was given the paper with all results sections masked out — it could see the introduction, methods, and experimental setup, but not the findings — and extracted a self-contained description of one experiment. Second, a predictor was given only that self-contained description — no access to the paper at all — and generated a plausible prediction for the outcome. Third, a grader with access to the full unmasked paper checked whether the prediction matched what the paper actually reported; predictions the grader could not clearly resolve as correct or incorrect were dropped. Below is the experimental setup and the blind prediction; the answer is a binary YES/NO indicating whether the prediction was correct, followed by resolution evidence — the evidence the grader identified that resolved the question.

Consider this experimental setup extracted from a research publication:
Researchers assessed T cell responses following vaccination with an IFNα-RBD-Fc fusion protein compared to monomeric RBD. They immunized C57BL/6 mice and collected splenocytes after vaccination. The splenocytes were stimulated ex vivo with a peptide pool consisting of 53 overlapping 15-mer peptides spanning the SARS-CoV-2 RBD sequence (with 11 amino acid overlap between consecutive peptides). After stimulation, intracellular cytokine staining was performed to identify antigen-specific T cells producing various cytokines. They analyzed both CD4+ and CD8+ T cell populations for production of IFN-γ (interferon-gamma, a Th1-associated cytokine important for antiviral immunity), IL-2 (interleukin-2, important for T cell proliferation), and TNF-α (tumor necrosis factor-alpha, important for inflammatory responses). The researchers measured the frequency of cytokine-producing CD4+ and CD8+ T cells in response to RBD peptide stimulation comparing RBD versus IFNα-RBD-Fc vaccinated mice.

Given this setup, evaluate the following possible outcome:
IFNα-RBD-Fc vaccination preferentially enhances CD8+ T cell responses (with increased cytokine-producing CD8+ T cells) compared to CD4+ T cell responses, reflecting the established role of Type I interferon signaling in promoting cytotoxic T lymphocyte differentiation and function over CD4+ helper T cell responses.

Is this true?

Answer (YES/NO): NO